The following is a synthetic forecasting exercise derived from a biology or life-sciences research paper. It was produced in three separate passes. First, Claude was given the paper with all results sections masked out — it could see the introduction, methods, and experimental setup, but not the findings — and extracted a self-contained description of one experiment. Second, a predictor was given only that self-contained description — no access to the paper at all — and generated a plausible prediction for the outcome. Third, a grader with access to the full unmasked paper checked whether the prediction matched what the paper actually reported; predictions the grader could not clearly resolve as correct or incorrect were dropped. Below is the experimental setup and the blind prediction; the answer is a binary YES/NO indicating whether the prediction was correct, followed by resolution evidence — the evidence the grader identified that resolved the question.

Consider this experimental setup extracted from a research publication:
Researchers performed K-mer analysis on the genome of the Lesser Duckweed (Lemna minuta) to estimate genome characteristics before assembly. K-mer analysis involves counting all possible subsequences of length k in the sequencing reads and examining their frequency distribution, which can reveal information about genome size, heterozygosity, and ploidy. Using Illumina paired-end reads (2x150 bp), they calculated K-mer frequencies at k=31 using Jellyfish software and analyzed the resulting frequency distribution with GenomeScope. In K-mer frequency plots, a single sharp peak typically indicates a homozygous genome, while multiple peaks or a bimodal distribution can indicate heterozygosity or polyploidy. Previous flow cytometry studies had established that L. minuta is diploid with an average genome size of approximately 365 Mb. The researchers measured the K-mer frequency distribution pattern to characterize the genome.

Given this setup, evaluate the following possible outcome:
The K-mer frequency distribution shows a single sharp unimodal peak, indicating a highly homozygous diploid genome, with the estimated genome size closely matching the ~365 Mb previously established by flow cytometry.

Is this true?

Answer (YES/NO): NO